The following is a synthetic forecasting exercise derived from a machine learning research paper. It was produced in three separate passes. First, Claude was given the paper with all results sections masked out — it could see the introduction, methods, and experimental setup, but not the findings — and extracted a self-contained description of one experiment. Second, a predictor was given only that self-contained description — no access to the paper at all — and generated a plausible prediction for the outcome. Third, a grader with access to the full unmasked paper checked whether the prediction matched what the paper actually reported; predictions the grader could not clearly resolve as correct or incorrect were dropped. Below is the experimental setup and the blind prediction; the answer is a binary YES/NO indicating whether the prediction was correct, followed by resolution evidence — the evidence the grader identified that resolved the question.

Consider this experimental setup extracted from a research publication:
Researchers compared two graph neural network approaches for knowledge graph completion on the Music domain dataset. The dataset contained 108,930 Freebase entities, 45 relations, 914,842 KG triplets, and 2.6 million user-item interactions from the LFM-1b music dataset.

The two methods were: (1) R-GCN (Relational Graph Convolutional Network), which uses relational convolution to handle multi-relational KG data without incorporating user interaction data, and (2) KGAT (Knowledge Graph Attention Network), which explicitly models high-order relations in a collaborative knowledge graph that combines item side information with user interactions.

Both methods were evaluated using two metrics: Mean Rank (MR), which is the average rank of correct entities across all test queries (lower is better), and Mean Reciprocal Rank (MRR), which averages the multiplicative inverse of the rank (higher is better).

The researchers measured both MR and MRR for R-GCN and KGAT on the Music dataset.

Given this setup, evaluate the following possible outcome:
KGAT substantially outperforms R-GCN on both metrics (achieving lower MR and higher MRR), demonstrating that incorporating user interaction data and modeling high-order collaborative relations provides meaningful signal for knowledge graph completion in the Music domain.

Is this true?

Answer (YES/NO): NO